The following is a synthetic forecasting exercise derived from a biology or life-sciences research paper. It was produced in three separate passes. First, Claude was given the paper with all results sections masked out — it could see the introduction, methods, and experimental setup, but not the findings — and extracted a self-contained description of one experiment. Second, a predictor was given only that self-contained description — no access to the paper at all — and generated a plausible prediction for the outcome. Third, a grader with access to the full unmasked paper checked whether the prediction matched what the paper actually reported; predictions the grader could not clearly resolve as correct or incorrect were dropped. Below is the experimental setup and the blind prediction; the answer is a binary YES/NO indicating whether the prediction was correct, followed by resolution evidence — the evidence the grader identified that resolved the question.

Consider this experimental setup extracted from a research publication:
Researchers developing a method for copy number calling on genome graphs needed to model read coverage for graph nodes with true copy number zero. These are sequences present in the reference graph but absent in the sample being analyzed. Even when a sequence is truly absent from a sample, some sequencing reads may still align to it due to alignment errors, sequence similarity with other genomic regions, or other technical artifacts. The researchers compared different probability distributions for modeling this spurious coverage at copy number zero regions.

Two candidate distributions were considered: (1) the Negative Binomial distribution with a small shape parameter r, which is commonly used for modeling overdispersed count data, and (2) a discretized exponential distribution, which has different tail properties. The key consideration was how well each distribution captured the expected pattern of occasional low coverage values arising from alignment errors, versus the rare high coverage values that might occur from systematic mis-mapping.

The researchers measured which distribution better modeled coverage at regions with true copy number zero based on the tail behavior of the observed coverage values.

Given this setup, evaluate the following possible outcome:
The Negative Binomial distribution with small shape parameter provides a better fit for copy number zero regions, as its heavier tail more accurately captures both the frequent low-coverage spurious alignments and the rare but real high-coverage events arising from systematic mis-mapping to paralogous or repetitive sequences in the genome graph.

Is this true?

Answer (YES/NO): NO